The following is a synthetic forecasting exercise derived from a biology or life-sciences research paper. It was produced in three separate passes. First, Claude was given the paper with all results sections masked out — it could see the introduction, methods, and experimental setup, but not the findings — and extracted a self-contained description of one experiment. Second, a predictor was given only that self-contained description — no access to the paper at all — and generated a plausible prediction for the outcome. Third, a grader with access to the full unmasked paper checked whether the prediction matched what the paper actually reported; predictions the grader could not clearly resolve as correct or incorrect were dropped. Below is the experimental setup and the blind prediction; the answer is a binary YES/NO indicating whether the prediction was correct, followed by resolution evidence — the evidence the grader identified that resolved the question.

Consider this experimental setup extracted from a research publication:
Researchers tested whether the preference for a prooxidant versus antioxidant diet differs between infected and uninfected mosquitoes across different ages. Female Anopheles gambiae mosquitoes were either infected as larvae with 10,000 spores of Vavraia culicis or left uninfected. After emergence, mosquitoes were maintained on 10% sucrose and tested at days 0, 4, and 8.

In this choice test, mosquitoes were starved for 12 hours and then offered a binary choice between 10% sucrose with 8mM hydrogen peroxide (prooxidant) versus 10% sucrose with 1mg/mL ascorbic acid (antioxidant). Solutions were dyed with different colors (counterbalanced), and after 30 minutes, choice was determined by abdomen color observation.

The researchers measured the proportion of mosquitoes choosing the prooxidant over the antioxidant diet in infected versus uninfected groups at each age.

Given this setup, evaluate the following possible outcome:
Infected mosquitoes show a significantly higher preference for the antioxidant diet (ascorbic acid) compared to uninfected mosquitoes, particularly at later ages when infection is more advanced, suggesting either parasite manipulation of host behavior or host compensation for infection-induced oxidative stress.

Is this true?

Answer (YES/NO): NO